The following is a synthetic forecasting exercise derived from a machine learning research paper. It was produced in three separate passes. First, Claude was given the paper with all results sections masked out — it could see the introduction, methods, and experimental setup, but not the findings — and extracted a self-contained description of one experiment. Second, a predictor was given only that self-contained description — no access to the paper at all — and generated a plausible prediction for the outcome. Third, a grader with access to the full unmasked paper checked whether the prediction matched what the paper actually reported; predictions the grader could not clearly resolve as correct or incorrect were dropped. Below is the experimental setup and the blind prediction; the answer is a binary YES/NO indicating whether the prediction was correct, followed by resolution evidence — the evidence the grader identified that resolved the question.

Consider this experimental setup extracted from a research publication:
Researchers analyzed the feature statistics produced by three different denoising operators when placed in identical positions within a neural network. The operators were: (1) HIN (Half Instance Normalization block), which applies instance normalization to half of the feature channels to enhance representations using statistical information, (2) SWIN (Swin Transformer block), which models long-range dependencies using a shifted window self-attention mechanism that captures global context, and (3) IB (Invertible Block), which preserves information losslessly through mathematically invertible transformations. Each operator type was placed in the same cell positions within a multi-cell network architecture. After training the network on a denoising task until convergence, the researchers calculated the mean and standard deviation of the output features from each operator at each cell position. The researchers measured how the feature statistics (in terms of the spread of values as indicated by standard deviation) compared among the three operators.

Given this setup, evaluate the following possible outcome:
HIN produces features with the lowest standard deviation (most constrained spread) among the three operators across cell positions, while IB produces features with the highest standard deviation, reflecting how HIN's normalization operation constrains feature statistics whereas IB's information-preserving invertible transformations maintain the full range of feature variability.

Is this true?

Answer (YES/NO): NO